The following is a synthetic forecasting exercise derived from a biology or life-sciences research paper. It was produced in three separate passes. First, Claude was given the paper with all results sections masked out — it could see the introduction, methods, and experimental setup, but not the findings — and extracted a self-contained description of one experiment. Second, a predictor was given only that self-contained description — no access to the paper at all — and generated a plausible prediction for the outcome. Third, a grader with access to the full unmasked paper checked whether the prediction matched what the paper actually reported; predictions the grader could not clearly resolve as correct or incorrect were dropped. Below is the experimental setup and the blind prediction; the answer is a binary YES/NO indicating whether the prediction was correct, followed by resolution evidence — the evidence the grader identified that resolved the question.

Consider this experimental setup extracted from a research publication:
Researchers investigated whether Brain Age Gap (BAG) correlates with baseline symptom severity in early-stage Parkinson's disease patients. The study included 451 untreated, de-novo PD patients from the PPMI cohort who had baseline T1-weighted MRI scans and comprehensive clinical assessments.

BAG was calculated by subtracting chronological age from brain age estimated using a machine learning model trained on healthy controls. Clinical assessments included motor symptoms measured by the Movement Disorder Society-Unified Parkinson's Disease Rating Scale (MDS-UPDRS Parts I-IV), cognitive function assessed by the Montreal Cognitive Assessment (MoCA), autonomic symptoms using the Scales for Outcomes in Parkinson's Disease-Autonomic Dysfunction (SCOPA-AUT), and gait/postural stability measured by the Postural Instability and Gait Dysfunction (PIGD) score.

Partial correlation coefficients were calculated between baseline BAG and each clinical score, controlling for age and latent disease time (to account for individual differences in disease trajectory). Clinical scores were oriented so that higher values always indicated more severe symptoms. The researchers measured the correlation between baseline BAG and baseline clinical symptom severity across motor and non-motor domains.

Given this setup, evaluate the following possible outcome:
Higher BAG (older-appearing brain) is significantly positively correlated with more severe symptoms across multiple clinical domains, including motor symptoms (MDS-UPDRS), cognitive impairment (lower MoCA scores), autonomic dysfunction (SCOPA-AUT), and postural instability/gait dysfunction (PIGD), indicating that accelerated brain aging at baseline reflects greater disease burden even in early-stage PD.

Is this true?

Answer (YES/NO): NO